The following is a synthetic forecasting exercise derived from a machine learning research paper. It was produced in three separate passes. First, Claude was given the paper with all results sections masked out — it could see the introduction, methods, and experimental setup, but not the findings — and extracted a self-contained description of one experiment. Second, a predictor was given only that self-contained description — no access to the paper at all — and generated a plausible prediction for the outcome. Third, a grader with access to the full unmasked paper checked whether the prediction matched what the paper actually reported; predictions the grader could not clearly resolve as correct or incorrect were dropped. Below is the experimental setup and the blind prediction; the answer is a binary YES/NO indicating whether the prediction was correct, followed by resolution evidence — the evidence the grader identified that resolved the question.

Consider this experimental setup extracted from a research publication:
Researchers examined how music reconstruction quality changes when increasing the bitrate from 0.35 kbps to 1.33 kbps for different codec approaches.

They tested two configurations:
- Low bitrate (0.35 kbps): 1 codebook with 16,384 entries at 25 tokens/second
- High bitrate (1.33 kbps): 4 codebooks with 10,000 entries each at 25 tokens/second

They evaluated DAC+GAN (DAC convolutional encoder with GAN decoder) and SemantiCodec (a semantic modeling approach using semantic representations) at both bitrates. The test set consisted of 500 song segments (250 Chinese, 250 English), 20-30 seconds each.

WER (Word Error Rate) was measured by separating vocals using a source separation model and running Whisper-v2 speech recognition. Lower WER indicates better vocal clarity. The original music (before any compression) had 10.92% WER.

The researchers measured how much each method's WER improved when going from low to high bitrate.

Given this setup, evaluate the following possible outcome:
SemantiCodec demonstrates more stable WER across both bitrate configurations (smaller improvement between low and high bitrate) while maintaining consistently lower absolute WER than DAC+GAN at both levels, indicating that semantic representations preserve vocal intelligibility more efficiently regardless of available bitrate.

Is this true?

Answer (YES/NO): NO